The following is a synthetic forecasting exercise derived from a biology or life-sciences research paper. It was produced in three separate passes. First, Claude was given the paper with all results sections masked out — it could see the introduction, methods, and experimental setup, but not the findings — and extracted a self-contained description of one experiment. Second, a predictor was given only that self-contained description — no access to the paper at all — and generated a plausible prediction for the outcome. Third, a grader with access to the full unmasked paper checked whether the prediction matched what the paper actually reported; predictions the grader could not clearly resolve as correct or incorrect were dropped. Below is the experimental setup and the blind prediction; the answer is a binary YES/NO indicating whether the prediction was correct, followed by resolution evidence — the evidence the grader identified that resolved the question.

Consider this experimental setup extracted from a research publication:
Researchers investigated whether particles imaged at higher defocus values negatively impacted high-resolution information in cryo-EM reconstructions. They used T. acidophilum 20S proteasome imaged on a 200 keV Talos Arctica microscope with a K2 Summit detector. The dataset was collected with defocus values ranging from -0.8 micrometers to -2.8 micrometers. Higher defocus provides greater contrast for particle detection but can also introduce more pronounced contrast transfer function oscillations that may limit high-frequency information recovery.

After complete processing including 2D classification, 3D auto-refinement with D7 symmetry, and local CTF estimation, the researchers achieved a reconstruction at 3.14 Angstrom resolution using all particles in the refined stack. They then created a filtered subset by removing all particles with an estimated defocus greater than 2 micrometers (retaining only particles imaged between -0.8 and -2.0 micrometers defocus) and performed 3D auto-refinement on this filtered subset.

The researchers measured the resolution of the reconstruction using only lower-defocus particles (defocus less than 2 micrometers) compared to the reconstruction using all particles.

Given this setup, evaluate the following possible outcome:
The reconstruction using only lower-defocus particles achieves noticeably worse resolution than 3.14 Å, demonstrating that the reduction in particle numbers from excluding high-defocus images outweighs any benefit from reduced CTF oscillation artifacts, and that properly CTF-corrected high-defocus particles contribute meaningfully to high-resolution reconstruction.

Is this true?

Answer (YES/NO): NO